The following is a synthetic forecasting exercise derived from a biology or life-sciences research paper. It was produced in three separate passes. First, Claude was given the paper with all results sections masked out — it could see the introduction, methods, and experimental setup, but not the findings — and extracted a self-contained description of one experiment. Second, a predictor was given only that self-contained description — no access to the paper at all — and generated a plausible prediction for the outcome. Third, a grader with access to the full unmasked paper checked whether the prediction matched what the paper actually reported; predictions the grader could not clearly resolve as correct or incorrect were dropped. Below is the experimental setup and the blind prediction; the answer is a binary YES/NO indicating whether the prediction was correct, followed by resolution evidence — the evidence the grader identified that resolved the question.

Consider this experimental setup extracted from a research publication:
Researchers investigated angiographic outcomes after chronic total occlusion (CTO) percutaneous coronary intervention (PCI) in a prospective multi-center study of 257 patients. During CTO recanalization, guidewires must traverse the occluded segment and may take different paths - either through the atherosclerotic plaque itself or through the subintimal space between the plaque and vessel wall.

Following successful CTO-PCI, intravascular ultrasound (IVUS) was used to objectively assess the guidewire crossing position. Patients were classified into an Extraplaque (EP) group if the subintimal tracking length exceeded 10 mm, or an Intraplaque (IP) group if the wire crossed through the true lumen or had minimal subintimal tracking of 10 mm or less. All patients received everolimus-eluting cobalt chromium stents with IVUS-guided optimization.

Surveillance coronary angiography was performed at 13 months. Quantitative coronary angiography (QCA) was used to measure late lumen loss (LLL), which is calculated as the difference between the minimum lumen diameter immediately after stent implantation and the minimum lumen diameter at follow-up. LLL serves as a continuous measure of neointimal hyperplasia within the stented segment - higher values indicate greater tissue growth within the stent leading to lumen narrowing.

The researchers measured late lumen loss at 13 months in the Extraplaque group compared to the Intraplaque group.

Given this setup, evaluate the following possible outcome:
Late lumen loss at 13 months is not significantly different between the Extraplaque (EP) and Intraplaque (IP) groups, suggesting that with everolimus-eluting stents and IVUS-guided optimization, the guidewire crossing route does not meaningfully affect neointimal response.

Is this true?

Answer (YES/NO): YES